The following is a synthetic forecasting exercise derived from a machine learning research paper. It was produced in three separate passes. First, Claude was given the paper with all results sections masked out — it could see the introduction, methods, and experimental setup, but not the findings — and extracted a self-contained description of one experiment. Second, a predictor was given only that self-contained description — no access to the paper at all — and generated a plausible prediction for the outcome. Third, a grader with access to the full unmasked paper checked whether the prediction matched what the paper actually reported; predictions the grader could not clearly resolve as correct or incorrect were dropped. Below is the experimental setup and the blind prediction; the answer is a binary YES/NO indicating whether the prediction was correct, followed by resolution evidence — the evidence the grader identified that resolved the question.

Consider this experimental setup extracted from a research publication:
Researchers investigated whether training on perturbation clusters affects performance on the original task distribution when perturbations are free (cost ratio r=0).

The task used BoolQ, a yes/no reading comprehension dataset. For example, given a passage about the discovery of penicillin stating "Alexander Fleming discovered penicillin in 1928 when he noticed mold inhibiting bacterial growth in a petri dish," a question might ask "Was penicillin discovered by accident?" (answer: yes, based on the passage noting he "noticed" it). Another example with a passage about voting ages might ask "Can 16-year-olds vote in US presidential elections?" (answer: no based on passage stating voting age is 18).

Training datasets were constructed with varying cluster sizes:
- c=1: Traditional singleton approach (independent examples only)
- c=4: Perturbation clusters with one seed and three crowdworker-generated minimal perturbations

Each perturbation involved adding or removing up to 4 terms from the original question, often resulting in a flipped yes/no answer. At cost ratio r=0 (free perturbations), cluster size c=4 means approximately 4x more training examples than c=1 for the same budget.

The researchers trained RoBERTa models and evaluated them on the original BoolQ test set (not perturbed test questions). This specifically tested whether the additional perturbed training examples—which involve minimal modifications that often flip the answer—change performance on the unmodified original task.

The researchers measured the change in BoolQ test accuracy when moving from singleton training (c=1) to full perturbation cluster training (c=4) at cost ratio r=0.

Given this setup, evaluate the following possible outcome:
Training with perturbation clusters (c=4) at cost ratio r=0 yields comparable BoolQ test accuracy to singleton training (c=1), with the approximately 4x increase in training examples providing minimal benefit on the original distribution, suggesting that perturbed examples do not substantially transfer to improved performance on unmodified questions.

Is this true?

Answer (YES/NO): NO